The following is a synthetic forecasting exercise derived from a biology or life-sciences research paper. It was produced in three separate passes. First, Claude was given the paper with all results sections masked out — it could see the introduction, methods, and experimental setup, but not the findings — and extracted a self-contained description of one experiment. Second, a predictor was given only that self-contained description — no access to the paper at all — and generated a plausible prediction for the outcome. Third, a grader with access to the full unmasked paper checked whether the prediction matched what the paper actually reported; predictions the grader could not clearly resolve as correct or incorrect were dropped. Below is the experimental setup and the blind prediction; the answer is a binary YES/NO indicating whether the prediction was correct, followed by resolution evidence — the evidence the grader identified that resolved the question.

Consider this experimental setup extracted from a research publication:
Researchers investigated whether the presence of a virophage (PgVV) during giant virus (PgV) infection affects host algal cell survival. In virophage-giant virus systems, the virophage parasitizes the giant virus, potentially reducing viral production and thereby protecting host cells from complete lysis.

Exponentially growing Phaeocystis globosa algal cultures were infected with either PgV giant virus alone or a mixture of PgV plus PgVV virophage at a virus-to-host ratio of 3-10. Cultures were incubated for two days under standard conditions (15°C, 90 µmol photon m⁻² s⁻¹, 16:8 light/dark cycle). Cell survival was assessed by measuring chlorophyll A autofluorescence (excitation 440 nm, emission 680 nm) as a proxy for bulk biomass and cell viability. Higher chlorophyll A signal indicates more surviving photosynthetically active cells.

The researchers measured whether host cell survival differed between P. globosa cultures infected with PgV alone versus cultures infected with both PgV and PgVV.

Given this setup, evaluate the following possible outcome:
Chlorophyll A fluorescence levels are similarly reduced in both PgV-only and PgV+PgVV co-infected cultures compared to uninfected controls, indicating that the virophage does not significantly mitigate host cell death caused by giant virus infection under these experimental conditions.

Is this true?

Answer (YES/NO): YES